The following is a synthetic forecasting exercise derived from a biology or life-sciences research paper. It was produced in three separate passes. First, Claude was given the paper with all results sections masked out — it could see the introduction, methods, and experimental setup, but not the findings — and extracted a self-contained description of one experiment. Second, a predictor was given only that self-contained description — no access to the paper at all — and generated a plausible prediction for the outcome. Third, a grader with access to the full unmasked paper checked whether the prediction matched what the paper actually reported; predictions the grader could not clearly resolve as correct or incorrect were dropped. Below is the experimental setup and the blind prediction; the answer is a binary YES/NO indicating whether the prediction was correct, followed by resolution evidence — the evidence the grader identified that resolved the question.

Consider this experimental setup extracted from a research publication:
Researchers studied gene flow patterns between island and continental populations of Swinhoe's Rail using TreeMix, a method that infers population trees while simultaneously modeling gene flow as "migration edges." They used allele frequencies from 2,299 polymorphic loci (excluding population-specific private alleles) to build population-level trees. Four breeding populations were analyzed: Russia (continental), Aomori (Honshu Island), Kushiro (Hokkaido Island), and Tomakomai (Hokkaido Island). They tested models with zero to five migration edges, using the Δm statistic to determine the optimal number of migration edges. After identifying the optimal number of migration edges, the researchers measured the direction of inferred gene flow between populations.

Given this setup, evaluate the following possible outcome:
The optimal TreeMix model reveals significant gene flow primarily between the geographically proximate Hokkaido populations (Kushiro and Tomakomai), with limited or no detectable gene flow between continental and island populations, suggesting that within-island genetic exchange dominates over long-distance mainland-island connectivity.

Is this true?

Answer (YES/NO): NO